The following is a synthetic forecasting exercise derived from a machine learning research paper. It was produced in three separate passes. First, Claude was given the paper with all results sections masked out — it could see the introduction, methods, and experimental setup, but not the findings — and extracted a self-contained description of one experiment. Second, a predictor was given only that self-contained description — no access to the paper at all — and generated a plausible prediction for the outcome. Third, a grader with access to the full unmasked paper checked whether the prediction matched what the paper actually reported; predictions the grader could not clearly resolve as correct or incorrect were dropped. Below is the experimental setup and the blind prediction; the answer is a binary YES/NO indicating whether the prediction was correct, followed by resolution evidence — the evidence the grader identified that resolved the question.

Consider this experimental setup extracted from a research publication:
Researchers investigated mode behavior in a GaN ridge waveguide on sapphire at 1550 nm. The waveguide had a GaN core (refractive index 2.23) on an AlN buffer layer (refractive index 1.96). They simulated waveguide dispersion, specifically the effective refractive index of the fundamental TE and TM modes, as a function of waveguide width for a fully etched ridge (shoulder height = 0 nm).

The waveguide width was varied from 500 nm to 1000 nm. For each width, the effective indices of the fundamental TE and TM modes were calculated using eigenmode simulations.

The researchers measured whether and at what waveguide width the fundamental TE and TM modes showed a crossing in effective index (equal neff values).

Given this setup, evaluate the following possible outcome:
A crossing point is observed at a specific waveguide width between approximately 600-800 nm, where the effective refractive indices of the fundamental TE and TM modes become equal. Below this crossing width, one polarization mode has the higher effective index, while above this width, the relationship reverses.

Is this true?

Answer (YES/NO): NO